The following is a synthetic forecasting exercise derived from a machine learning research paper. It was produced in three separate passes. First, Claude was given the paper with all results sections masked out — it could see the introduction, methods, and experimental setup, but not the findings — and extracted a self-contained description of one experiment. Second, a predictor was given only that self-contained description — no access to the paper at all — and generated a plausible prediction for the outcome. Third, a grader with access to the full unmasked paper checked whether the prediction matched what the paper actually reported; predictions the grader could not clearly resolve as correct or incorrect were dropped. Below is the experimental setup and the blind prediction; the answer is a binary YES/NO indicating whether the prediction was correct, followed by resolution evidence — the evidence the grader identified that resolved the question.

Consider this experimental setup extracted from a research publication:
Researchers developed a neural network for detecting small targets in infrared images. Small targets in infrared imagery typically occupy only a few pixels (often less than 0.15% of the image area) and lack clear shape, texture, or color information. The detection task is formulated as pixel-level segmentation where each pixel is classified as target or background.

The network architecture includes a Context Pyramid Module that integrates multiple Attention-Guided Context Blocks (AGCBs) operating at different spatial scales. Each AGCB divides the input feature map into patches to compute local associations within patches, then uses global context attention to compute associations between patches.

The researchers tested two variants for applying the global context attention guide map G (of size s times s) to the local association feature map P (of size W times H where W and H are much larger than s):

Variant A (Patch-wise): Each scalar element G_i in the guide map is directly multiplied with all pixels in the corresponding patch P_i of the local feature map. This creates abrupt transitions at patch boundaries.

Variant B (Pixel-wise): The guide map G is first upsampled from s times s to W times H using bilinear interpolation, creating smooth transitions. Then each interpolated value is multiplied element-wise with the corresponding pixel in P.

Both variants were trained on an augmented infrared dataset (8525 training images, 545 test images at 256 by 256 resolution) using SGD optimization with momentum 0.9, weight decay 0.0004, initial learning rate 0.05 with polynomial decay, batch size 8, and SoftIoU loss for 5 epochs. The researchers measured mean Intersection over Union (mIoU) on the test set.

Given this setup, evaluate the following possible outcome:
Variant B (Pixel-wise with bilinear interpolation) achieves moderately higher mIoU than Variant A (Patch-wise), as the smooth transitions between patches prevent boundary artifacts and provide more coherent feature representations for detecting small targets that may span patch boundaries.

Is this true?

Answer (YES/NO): NO